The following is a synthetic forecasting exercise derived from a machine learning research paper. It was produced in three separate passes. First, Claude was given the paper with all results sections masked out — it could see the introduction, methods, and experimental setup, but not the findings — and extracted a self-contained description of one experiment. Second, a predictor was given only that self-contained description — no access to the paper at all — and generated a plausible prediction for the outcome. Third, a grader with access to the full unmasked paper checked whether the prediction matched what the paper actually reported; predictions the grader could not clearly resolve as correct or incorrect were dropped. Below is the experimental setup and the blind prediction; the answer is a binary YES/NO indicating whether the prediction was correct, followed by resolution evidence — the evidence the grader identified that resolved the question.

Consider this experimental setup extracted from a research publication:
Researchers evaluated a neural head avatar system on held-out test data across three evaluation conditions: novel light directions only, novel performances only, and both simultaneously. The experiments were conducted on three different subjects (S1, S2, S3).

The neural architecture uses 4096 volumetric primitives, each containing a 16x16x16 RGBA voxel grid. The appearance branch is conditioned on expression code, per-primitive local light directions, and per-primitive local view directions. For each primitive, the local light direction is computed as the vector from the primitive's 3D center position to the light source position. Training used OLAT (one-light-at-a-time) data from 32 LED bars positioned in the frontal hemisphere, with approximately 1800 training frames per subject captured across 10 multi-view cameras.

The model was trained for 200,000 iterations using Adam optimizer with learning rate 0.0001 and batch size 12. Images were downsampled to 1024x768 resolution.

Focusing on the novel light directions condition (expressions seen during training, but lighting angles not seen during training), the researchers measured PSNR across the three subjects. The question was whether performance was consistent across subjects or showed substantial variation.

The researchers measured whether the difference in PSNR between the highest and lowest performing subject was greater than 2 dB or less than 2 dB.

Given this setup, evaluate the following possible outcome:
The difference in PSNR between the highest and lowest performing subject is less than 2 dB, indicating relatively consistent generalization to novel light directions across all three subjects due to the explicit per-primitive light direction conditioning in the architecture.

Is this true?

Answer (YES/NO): YES